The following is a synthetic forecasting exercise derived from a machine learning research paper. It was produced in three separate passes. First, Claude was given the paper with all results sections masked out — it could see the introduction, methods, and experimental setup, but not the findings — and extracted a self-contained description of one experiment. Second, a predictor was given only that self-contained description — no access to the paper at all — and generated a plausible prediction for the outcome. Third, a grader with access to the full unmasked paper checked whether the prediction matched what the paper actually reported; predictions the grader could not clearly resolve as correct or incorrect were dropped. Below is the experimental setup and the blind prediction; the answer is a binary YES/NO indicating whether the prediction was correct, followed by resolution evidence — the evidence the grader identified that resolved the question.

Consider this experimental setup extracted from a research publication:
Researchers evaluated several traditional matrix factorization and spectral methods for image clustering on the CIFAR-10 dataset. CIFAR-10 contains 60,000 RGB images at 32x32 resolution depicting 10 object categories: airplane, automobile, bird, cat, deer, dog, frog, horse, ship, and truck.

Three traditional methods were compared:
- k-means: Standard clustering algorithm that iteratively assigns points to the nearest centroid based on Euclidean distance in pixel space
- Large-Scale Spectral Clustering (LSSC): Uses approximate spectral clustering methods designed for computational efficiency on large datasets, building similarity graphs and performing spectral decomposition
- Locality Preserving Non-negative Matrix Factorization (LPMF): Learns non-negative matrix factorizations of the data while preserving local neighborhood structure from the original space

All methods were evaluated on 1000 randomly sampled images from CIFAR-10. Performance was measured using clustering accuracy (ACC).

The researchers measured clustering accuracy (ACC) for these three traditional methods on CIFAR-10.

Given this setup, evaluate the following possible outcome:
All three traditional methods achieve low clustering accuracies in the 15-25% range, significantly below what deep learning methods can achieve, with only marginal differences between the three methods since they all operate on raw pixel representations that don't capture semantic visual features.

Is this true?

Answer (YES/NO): YES